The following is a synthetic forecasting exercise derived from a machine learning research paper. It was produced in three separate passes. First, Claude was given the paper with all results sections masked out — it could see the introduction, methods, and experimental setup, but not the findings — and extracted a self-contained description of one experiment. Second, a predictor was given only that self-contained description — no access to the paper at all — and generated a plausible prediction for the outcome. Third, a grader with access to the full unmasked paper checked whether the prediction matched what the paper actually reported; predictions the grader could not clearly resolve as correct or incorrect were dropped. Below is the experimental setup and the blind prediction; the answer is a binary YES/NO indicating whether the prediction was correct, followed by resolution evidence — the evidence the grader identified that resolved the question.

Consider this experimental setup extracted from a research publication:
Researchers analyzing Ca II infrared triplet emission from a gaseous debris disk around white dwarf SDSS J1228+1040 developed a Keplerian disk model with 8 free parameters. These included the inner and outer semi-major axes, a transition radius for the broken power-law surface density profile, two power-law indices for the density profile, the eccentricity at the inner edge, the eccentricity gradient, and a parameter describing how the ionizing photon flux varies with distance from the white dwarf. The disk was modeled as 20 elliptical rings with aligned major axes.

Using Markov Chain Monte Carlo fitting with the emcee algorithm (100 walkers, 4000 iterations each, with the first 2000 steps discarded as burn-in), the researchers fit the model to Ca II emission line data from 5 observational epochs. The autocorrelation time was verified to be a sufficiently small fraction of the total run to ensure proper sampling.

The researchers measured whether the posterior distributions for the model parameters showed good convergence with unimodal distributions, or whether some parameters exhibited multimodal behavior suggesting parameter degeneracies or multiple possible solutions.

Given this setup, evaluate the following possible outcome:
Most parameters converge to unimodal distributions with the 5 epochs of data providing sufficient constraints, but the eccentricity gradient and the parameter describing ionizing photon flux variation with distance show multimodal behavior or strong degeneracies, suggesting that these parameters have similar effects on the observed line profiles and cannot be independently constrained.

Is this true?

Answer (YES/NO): NO